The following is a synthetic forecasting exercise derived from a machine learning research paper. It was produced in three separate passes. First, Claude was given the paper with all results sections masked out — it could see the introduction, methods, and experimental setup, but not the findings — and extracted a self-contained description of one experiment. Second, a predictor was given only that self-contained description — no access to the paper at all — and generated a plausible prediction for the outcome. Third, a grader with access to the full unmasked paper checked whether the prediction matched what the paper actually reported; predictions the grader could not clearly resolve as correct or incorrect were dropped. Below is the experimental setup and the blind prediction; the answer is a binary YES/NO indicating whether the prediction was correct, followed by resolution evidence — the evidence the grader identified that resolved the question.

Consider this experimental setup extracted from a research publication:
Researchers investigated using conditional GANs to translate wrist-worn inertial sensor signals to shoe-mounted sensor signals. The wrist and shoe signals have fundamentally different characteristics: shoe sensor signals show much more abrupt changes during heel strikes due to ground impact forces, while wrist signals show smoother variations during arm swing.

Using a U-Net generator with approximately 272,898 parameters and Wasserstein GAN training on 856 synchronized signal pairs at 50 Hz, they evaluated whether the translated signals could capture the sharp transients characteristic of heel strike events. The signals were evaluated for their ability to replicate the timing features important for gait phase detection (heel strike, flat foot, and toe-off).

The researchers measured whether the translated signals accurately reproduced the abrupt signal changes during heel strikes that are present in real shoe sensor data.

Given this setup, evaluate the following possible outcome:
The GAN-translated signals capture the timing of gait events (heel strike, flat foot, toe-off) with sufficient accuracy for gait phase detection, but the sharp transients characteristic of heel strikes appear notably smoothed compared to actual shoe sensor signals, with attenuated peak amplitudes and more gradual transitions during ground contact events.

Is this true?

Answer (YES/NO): YES